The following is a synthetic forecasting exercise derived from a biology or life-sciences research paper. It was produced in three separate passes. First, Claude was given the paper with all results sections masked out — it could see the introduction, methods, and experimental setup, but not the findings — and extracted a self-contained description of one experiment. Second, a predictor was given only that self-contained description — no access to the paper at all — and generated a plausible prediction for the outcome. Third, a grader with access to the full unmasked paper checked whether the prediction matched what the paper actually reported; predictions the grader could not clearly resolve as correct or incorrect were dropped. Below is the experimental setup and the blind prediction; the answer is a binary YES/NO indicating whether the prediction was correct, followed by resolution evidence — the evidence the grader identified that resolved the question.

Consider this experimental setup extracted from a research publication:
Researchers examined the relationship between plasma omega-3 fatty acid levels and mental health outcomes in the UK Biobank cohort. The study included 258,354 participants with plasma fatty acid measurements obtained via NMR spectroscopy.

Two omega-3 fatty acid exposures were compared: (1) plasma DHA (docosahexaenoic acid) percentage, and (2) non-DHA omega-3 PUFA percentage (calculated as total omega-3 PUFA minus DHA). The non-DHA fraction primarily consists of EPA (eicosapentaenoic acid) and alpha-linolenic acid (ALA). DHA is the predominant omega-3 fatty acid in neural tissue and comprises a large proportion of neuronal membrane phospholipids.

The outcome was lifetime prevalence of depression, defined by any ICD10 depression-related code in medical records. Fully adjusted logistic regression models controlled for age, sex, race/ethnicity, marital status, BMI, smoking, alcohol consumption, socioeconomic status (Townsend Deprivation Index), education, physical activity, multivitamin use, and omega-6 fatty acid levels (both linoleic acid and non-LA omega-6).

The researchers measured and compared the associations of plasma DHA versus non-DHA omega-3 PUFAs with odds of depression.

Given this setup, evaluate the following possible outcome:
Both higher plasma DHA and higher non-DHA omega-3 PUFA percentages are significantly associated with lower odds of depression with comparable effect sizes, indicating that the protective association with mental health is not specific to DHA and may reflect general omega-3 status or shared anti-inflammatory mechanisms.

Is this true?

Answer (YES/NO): NO